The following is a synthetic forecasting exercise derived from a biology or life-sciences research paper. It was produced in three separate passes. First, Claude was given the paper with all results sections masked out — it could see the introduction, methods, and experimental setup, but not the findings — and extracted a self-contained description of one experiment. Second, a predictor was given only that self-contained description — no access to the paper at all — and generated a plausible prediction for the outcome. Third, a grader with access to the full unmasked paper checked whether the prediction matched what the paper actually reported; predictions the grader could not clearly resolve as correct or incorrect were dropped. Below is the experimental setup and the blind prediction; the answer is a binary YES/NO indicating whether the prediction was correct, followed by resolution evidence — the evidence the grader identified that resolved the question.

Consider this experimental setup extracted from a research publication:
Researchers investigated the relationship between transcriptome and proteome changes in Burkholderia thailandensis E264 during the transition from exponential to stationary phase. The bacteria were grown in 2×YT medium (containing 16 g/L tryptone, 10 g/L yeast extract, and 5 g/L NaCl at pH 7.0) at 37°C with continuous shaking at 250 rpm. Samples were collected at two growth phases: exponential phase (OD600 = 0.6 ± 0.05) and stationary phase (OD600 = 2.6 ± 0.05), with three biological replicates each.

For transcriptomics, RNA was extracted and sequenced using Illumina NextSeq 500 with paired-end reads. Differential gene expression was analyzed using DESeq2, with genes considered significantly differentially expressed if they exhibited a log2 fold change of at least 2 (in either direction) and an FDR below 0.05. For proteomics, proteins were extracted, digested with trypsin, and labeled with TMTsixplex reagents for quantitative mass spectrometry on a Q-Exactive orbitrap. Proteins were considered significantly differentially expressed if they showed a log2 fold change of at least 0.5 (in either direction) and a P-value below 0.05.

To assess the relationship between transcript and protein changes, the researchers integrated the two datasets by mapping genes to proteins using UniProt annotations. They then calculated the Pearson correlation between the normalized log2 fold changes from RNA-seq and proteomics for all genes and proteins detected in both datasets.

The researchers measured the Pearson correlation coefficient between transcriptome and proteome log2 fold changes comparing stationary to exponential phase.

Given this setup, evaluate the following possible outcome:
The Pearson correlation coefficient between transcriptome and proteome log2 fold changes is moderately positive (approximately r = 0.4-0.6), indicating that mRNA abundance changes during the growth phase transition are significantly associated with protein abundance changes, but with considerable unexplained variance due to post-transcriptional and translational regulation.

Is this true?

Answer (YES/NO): YES